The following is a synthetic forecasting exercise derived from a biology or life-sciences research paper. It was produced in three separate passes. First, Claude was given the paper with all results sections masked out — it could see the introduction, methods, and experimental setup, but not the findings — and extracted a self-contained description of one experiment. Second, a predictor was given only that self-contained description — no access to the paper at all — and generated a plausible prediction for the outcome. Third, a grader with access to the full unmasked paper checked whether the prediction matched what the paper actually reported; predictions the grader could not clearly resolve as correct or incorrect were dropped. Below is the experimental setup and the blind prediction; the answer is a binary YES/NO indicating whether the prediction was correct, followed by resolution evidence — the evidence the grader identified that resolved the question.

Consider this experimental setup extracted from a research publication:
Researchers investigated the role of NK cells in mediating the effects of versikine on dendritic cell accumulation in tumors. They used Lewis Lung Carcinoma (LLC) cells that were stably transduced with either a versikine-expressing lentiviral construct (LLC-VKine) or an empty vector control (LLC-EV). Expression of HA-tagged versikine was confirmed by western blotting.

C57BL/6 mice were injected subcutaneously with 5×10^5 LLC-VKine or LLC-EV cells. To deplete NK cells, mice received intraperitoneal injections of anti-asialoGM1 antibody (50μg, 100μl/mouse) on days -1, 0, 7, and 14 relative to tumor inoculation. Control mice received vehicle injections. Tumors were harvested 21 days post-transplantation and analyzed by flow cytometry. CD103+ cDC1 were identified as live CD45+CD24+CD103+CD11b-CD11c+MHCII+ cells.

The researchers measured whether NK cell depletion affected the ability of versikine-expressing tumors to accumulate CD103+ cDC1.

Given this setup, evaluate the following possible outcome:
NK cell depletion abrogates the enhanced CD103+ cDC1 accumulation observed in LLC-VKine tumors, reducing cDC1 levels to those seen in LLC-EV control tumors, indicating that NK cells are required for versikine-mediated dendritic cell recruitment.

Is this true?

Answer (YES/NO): YES